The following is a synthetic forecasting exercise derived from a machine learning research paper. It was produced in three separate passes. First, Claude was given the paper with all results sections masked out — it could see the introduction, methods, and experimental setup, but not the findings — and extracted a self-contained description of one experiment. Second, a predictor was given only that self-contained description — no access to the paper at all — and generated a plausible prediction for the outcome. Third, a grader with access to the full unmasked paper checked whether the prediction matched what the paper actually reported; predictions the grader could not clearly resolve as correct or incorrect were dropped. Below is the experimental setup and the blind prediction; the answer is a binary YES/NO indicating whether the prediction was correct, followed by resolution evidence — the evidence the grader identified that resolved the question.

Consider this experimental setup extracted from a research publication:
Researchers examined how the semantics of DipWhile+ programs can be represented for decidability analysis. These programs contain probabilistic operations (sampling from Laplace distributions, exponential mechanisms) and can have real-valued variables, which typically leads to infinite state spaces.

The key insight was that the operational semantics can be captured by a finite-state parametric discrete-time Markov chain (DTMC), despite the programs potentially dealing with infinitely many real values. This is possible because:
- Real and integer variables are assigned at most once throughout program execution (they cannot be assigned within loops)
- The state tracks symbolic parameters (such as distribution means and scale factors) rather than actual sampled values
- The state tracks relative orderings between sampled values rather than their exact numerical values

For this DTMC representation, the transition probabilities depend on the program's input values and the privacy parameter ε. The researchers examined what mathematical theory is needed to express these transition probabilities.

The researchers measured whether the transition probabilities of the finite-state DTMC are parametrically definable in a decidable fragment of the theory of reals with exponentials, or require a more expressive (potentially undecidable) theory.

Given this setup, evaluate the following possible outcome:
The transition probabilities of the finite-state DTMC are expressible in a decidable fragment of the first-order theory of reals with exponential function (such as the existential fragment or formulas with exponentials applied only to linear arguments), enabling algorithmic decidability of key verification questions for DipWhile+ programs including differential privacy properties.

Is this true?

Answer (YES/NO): YES